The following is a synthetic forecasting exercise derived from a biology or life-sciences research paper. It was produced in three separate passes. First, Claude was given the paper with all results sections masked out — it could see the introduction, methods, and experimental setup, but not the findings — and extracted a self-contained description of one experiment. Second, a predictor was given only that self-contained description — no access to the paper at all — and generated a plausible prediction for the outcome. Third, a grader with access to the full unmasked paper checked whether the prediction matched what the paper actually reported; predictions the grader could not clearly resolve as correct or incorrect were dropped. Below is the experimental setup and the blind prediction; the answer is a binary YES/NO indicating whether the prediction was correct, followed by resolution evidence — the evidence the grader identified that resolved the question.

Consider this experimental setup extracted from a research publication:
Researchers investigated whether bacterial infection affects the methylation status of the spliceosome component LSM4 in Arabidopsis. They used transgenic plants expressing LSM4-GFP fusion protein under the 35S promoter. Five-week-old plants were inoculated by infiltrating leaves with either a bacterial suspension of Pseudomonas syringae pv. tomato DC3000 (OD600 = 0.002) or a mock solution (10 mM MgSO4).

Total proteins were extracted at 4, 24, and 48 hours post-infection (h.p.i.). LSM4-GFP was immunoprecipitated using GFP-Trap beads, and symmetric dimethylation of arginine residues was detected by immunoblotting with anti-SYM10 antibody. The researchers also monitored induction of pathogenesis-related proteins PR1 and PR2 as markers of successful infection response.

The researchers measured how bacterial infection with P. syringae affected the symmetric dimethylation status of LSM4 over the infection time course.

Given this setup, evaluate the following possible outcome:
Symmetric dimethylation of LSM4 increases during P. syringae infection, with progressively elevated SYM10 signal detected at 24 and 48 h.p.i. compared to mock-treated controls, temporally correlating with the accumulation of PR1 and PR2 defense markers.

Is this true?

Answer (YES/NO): NO